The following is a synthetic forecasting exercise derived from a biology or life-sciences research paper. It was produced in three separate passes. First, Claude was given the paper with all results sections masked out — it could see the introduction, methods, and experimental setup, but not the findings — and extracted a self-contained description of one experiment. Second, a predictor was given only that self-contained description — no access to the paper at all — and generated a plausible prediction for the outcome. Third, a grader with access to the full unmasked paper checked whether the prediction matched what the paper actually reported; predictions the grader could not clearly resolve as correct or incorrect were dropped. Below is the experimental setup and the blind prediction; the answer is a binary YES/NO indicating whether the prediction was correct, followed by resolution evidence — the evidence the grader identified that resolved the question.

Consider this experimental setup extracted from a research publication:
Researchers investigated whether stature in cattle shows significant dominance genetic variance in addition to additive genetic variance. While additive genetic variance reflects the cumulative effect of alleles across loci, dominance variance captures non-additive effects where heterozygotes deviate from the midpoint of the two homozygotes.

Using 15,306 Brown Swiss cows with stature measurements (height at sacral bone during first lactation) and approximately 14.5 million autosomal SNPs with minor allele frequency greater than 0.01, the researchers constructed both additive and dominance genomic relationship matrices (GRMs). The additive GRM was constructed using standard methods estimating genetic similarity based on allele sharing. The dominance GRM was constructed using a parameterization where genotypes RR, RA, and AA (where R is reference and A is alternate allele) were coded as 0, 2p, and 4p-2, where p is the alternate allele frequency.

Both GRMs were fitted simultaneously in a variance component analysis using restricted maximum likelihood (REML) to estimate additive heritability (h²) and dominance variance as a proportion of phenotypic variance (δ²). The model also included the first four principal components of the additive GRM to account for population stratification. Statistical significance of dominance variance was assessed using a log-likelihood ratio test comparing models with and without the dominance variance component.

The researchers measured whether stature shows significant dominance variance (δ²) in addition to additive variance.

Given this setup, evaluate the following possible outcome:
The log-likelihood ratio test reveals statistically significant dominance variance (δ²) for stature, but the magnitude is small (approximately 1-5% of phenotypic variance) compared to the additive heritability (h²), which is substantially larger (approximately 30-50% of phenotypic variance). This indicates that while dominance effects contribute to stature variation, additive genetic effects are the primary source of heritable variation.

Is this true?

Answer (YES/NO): NO